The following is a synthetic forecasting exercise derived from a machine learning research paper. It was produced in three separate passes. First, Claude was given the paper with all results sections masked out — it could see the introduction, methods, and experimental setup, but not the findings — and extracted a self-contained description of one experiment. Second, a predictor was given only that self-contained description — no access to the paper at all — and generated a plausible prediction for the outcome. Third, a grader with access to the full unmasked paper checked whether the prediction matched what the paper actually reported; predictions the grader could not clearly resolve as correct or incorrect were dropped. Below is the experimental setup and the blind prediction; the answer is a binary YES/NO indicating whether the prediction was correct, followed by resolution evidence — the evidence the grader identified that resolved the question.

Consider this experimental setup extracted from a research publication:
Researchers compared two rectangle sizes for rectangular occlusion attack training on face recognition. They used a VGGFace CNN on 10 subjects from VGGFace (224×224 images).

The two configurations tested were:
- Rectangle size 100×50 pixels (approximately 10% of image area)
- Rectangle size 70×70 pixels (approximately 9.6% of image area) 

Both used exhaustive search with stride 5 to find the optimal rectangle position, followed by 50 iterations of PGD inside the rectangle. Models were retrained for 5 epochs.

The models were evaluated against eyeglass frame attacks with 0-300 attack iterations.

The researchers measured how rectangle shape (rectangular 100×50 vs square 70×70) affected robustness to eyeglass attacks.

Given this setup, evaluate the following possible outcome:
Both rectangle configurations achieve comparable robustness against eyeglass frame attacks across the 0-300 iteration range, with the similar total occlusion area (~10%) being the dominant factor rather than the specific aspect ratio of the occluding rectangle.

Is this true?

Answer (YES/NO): YES